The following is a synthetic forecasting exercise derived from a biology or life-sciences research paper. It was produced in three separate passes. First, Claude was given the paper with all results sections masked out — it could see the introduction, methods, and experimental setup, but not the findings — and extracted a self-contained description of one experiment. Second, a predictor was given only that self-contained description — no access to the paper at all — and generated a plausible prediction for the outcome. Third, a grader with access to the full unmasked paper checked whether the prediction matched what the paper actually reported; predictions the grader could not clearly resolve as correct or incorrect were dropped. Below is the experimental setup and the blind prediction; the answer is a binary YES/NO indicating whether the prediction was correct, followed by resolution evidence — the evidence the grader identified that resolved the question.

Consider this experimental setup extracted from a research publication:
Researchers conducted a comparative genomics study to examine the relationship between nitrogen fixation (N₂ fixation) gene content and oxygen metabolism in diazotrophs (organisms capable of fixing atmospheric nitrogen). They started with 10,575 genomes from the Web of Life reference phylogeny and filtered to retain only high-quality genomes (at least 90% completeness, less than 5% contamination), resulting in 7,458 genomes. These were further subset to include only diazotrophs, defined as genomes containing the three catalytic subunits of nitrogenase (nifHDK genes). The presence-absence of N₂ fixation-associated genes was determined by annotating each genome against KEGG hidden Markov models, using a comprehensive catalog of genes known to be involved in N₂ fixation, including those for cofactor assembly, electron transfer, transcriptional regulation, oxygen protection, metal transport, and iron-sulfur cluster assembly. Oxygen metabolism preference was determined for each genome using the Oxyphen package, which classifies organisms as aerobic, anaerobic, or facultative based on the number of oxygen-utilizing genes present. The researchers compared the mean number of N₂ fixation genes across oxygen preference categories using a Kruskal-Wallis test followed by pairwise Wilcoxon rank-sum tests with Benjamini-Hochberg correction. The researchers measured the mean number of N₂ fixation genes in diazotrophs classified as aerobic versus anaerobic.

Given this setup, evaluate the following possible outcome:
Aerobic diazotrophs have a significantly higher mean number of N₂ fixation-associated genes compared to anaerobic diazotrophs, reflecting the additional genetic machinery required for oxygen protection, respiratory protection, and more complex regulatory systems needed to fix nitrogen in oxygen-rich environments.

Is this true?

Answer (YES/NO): YES